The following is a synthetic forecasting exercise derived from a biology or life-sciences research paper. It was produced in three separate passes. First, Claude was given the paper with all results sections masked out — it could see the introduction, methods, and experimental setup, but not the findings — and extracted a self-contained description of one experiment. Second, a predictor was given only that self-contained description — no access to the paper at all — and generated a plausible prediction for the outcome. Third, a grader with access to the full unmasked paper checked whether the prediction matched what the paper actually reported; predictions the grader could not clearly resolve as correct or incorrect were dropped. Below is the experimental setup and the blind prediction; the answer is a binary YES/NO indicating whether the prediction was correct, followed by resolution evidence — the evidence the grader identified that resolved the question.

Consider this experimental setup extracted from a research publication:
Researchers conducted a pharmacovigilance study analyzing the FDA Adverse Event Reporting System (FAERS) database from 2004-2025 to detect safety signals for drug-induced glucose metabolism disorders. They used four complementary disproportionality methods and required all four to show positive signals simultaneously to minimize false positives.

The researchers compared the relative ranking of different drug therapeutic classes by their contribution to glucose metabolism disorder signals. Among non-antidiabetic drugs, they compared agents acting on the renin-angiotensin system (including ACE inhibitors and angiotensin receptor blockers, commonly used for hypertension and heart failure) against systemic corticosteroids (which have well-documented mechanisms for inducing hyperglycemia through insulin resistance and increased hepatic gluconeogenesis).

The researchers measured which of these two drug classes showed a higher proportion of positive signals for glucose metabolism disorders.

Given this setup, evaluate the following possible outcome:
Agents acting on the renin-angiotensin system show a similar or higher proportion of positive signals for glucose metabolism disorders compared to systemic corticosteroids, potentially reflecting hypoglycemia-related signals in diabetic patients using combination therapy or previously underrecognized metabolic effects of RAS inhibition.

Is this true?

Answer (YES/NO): YES